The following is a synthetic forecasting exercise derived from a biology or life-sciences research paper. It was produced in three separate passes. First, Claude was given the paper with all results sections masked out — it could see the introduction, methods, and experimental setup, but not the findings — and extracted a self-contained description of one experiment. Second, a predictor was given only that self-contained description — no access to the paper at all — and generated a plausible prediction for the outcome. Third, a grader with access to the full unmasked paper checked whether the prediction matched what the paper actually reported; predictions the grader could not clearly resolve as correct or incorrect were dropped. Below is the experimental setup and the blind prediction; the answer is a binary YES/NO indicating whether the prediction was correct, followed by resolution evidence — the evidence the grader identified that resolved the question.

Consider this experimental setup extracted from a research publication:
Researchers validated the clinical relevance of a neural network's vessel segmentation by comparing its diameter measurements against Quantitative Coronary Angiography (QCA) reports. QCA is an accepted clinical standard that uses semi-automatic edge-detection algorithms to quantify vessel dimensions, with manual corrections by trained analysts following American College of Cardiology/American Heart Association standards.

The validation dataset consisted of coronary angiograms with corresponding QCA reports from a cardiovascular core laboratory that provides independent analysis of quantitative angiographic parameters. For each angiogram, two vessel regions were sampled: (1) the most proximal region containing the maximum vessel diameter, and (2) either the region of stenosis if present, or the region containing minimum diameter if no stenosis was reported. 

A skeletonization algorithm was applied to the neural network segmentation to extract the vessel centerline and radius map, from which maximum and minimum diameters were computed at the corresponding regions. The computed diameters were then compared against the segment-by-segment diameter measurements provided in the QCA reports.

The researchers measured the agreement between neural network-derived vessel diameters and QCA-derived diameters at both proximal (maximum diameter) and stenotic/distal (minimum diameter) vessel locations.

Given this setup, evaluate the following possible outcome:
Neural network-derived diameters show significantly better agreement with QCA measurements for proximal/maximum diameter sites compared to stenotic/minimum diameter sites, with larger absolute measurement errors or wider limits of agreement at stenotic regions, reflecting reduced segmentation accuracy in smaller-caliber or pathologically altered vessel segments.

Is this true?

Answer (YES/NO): NO